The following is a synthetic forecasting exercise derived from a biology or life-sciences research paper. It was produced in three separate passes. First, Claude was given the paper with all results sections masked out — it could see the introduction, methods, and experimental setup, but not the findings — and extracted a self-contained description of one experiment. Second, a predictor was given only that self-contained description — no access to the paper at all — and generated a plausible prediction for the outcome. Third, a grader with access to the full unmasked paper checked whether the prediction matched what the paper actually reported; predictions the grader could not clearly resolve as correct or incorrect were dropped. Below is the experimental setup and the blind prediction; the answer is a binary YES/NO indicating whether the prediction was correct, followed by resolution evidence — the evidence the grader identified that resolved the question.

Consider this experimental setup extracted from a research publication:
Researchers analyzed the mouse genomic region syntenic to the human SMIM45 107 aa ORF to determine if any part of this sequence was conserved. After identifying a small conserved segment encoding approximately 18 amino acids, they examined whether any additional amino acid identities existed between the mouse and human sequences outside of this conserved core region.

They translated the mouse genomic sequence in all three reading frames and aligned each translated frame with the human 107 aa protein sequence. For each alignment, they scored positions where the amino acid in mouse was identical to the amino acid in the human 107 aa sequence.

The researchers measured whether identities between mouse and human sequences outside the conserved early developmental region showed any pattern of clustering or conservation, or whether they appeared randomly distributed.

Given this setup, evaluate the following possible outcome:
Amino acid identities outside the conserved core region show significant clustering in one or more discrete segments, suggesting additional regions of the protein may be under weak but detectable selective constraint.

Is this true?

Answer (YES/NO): NO